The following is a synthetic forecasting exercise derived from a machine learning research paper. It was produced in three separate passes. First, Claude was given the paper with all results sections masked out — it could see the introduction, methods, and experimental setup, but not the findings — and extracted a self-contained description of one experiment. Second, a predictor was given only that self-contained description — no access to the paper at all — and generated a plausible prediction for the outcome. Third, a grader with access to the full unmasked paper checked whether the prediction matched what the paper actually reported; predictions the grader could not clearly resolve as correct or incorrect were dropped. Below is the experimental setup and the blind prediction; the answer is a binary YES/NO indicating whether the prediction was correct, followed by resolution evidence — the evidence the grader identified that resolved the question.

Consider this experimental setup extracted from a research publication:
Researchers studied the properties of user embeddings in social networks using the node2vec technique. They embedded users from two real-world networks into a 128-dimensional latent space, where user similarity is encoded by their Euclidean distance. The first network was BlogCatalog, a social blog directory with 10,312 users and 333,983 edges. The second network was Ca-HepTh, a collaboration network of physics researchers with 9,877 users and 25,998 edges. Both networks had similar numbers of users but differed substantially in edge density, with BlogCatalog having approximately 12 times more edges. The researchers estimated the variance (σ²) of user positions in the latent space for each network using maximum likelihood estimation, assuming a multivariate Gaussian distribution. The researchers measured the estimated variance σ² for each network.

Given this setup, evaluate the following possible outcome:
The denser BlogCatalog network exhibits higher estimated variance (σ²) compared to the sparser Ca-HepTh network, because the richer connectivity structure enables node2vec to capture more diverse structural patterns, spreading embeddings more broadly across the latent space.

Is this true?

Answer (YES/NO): NO